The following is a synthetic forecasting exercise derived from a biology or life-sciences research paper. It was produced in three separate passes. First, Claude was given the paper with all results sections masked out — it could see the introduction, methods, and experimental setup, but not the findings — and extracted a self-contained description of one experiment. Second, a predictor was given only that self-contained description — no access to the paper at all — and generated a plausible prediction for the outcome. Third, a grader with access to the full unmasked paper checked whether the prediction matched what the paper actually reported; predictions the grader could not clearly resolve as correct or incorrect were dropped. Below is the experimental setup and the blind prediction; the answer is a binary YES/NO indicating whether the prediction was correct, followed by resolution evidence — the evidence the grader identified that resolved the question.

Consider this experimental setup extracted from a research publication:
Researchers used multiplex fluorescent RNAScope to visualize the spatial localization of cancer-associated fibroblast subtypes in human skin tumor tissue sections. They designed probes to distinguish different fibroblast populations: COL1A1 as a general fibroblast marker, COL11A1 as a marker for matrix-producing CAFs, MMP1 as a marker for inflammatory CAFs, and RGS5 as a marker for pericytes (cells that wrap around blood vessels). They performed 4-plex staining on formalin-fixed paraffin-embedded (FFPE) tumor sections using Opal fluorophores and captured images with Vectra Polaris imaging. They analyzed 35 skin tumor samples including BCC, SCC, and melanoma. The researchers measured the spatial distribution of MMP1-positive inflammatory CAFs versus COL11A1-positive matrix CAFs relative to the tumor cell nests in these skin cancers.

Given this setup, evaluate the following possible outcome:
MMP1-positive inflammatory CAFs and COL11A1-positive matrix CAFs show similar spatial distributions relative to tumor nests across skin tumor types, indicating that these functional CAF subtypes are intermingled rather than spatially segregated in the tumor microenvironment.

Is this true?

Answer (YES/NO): NO